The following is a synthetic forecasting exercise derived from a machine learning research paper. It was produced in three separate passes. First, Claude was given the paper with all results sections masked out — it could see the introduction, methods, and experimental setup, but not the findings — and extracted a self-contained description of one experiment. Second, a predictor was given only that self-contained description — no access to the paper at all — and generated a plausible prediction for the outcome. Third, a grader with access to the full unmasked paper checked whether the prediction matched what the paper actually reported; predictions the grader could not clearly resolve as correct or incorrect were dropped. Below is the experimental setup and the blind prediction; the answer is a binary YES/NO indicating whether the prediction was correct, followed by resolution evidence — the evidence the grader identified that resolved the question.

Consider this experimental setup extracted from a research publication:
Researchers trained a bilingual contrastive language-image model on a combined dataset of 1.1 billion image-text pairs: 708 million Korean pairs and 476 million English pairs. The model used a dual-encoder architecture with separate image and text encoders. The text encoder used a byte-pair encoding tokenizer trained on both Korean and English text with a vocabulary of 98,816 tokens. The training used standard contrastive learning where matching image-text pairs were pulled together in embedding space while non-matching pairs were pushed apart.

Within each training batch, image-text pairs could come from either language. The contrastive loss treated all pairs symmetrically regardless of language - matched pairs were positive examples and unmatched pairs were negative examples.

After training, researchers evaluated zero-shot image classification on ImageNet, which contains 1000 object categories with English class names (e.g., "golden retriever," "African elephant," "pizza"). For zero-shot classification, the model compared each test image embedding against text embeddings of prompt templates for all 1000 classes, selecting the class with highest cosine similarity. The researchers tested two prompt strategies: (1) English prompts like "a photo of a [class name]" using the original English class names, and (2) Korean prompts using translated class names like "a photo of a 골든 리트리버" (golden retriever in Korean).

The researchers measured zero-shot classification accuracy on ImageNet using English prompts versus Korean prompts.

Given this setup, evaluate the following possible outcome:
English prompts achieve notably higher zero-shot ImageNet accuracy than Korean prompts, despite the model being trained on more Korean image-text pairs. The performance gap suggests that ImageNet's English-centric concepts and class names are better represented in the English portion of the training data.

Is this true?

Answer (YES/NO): NO